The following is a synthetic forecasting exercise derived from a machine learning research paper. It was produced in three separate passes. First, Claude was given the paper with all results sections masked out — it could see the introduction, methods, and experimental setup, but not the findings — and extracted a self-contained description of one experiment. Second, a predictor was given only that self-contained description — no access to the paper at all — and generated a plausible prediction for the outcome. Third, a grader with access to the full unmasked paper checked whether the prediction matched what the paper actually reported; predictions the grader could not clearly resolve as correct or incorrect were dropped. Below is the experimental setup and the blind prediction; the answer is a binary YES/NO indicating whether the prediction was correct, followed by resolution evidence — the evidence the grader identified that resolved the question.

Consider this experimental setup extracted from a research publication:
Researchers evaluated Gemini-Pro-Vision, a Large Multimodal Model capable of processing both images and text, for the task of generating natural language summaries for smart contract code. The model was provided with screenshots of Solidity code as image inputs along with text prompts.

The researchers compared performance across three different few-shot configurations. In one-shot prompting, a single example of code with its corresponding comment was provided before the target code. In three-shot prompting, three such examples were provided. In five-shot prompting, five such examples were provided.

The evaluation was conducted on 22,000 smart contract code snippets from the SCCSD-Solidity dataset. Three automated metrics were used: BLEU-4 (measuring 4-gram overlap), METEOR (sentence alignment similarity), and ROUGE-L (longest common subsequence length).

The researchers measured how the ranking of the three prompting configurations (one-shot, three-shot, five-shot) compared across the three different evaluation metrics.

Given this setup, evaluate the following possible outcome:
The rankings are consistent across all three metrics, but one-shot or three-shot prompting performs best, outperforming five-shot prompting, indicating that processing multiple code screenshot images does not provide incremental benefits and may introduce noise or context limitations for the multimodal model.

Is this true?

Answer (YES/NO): NO